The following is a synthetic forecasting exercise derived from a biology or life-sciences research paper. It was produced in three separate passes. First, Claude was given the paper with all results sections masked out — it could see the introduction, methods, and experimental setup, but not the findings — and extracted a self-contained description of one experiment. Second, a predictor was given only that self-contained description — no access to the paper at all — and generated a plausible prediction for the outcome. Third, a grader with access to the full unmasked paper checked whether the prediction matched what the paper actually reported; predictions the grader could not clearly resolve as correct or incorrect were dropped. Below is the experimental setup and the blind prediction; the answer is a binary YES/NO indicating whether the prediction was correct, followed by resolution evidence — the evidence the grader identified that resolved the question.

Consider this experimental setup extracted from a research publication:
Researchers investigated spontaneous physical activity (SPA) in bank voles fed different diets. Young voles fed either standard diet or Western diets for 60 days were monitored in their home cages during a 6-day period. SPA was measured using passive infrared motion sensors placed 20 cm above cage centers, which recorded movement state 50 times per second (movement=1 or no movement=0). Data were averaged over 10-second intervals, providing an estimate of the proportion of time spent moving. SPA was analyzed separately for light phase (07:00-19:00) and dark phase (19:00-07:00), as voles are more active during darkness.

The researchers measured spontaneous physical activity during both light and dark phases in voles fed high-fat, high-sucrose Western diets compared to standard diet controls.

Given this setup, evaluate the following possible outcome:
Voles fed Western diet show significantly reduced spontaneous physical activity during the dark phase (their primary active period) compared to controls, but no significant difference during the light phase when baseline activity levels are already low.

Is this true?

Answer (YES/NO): NO